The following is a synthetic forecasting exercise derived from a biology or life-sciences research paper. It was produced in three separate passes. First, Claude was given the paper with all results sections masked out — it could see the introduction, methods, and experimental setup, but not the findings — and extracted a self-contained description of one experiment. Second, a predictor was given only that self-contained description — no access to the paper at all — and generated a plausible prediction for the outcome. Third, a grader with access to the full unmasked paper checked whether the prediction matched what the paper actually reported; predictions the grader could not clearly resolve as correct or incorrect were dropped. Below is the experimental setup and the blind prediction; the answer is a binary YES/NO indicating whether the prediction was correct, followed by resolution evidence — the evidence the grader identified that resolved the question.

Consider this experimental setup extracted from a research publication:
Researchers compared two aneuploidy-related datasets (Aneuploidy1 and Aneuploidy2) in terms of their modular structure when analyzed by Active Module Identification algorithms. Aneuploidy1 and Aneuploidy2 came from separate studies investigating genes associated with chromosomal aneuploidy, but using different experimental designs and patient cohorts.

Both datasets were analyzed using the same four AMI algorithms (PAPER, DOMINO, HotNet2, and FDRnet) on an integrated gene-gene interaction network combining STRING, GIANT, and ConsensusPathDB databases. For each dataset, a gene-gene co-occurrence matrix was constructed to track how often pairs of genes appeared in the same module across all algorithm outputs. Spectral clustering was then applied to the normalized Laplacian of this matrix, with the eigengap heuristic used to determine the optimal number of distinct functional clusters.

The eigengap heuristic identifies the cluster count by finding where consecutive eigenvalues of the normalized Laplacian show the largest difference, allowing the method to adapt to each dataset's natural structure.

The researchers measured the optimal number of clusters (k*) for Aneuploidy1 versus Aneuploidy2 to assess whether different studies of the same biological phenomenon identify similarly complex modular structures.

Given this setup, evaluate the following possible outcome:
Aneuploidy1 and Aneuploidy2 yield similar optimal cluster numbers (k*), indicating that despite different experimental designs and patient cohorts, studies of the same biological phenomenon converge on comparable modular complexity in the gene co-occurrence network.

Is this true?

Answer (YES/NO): NO